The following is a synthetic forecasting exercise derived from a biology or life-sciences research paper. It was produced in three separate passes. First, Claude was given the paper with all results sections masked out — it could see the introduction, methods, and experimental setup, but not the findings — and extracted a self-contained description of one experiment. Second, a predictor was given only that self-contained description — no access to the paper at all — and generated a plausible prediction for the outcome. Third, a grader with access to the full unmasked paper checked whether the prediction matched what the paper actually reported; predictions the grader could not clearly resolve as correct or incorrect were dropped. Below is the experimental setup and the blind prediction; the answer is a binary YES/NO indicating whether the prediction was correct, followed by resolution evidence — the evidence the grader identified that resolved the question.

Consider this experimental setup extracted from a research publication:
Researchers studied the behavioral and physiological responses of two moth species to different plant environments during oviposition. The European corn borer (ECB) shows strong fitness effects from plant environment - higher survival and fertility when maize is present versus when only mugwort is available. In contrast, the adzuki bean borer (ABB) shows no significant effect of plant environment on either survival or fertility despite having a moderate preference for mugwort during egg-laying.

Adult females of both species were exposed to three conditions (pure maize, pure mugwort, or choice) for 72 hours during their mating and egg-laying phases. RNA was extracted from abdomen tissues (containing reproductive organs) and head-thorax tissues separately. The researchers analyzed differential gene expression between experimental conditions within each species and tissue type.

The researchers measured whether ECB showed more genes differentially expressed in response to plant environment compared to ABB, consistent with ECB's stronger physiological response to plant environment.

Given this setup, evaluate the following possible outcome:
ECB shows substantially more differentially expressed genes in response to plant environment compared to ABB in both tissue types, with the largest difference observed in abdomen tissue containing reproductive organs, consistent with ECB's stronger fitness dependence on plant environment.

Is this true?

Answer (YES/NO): NO